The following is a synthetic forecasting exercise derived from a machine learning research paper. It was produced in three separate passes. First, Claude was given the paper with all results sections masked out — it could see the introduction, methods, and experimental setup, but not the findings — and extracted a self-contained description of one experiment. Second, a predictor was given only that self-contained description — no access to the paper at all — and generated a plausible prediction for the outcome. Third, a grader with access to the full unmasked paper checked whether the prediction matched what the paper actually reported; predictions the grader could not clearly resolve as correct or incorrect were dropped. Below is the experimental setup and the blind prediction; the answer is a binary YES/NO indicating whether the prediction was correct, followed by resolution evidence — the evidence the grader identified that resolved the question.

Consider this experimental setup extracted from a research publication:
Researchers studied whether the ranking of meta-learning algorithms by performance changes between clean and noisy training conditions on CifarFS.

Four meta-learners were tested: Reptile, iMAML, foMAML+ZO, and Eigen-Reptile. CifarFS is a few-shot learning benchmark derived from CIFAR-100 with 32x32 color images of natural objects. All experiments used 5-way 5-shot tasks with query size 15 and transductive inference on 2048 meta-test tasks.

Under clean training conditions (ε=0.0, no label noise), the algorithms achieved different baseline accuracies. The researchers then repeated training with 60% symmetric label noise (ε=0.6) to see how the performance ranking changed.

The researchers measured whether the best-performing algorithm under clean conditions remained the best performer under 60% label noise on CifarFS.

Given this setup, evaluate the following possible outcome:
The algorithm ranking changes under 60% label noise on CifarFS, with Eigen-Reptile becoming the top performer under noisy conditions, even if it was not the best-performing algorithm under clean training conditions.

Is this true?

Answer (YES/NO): YES